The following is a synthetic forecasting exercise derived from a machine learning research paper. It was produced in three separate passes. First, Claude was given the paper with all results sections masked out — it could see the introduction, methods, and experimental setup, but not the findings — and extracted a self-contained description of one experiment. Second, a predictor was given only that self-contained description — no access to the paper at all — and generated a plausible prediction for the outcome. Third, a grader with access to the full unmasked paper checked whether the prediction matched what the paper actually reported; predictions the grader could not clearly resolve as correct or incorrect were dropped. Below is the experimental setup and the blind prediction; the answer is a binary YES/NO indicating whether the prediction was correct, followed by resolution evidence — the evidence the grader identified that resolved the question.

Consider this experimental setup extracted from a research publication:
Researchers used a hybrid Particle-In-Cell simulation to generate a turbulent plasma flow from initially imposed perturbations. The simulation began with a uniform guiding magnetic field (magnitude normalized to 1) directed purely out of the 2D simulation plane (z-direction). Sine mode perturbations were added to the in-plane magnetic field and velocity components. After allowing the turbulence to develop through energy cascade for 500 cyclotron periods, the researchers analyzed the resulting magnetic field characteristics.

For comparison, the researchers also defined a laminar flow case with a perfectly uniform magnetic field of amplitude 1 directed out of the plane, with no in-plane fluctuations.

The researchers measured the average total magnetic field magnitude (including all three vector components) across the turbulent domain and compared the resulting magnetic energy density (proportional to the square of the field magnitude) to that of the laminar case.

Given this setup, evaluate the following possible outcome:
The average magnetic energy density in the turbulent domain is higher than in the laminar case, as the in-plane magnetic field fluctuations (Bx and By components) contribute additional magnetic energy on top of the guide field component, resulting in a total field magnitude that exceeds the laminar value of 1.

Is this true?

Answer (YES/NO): YES